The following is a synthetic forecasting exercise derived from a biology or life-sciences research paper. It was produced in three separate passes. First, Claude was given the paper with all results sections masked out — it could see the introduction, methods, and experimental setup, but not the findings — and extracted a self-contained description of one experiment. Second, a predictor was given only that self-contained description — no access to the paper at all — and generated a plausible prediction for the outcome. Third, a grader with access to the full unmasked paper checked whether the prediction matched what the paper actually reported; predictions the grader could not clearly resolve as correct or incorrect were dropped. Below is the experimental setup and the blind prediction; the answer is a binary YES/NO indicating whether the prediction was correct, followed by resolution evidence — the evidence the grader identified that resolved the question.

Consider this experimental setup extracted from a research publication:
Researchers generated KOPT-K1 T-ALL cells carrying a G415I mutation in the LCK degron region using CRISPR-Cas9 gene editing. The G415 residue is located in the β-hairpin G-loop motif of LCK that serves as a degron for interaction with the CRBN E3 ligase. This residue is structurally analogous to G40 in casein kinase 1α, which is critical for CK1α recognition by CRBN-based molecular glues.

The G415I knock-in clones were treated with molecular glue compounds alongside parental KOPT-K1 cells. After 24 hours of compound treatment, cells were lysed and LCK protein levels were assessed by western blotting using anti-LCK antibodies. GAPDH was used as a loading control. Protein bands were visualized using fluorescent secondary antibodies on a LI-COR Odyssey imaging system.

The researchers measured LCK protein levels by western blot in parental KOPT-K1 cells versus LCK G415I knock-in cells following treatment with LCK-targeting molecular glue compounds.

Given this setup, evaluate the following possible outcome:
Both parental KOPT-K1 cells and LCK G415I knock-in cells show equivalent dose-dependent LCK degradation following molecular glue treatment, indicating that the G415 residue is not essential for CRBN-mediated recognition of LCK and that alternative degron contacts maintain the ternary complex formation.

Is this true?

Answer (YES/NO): NO